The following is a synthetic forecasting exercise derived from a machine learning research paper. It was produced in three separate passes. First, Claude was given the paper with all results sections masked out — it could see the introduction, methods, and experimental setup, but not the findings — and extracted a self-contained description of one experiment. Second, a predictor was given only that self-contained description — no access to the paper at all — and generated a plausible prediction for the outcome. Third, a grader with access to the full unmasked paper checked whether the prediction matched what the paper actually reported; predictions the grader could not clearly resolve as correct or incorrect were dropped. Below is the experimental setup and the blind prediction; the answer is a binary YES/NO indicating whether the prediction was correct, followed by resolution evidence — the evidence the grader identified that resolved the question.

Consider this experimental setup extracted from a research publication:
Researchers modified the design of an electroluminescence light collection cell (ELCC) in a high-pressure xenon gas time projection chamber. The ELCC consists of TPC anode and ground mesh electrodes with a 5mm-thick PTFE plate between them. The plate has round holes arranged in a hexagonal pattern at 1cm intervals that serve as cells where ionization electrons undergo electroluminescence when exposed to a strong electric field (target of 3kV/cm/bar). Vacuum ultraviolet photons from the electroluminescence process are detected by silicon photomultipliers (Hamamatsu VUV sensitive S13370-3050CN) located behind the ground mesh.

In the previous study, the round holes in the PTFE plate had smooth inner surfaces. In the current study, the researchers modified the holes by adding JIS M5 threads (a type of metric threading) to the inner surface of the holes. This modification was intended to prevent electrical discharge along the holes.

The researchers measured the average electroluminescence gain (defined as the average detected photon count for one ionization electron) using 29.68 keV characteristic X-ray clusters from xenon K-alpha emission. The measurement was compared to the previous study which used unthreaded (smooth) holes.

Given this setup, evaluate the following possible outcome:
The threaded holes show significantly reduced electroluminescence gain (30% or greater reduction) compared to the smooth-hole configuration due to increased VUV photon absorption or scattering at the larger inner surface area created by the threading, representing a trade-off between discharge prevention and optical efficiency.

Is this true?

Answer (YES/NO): NO